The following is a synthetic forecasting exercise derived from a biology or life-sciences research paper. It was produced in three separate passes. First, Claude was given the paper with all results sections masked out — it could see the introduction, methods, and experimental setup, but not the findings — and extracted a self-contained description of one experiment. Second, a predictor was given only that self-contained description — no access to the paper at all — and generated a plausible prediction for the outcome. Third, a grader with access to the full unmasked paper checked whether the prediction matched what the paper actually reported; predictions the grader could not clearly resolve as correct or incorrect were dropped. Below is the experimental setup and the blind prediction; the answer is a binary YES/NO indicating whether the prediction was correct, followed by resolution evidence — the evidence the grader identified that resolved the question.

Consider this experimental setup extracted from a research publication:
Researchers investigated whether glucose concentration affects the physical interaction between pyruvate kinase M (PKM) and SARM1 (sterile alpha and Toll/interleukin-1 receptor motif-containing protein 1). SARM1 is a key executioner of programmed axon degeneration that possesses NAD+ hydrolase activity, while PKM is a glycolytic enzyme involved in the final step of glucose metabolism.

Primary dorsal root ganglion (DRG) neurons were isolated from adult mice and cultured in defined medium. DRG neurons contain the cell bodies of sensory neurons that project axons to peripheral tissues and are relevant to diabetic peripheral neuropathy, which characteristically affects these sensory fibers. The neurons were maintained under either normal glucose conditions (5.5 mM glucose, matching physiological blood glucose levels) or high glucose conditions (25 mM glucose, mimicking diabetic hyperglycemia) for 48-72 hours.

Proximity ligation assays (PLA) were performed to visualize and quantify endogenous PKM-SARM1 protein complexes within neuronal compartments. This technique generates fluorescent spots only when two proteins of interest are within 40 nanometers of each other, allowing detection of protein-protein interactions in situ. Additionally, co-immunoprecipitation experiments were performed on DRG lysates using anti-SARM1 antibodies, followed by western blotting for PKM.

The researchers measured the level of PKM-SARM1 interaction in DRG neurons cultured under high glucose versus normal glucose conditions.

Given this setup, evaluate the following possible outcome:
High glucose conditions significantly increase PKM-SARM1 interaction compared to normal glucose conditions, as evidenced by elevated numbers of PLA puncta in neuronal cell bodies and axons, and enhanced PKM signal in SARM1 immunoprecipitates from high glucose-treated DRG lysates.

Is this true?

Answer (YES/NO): NO